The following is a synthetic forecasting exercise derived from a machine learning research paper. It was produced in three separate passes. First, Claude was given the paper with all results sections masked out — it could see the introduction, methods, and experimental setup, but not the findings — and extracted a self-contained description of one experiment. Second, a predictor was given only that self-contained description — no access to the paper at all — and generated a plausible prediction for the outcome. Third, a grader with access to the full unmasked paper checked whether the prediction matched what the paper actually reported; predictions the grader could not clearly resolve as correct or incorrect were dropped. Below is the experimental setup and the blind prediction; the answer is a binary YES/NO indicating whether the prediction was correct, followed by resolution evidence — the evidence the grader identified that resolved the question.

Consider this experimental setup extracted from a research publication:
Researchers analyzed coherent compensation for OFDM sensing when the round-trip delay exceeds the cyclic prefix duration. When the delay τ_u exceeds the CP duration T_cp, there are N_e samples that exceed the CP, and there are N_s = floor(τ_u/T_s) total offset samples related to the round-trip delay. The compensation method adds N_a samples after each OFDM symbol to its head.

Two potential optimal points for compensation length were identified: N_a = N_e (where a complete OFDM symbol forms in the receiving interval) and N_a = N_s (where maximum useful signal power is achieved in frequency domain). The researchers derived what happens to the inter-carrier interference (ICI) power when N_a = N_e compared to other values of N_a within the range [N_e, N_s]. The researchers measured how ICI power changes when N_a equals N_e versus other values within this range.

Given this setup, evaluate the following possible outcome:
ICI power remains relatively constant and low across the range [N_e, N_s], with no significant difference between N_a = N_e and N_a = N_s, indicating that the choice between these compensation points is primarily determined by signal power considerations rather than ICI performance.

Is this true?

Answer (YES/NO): NO